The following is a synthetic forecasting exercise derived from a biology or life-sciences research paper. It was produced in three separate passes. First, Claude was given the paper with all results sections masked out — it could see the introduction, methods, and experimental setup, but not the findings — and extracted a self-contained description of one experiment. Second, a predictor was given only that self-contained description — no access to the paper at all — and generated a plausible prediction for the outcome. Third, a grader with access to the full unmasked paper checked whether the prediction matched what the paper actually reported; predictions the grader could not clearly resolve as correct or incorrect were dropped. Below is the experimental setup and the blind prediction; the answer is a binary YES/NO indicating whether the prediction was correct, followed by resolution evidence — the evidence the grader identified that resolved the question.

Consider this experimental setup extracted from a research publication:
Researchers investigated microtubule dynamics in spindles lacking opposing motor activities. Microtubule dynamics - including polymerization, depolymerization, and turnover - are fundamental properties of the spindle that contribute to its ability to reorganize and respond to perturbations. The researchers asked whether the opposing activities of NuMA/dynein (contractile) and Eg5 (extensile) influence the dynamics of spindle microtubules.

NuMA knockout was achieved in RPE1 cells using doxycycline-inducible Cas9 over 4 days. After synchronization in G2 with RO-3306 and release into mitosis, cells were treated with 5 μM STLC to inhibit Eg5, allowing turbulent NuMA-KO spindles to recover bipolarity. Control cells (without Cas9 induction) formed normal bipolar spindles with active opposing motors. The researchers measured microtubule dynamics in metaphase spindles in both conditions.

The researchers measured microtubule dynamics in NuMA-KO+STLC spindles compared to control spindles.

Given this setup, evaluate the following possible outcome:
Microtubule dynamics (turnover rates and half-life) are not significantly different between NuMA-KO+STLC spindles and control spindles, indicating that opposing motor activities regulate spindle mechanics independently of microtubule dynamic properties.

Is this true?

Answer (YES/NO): NO